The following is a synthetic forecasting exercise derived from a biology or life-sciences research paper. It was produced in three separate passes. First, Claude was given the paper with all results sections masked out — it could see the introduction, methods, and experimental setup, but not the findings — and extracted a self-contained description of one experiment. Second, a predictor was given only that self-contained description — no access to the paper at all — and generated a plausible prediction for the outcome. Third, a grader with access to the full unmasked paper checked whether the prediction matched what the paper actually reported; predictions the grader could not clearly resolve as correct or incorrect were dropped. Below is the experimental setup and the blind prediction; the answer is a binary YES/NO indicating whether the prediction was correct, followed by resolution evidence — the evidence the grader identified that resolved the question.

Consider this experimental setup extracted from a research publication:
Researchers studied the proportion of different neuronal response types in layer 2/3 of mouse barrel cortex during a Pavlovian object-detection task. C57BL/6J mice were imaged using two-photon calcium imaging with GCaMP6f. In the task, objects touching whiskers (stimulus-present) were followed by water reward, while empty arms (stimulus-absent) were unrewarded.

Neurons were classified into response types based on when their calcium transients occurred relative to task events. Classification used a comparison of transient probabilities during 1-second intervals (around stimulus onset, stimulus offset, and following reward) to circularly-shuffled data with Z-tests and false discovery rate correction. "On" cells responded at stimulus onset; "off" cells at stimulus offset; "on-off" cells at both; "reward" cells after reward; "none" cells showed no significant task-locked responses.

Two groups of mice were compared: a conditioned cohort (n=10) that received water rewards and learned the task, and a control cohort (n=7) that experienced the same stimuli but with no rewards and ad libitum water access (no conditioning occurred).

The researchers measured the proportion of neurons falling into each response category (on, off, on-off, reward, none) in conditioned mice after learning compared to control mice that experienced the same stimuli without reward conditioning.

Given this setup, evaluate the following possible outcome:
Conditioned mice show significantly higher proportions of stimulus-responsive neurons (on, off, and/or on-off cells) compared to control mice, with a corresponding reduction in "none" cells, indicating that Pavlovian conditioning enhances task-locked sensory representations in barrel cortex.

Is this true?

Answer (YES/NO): YES